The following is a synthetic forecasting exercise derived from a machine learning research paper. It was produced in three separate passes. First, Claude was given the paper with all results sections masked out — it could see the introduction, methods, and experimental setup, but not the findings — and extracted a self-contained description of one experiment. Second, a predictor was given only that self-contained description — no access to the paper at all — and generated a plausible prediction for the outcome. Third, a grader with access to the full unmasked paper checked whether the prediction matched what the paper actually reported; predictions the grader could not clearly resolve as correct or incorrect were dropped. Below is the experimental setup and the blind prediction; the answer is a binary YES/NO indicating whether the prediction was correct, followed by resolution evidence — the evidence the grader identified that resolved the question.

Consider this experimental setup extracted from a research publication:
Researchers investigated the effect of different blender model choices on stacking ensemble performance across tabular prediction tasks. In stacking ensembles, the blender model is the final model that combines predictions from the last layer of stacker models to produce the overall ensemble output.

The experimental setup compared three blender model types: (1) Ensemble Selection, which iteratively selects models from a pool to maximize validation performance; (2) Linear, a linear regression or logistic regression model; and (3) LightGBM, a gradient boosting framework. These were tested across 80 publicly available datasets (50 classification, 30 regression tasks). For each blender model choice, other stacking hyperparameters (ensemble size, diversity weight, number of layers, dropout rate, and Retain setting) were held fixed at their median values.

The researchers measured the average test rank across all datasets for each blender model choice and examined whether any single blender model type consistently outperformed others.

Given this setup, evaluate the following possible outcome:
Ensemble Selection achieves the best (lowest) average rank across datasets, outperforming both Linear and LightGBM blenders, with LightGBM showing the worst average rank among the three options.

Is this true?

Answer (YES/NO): NO